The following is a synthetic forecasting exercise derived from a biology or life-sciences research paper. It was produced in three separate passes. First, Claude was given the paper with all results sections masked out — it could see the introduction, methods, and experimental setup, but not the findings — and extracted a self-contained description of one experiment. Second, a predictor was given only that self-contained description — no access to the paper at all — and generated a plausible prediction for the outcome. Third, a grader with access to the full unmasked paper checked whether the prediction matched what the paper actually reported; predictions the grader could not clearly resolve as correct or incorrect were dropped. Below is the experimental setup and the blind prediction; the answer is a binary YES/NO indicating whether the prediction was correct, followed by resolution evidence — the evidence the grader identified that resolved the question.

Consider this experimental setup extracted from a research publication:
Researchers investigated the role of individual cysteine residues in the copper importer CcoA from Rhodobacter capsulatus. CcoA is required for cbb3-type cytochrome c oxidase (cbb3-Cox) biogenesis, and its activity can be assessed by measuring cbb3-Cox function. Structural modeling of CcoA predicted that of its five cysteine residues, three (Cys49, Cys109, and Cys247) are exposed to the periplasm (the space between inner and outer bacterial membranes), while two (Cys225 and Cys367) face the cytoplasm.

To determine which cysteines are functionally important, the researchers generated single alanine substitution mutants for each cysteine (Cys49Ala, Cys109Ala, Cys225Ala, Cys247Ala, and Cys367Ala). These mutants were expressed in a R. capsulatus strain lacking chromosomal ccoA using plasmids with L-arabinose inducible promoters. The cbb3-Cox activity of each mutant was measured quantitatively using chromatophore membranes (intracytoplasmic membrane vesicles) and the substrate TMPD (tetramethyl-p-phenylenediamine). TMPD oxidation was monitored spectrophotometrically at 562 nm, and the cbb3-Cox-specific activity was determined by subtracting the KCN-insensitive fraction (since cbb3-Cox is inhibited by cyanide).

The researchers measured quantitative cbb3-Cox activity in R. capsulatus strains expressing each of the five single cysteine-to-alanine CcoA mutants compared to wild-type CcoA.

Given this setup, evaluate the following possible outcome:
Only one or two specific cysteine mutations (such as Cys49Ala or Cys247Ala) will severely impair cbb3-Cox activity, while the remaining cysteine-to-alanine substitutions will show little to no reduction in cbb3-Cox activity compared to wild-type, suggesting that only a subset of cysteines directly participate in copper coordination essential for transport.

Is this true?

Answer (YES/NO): NO